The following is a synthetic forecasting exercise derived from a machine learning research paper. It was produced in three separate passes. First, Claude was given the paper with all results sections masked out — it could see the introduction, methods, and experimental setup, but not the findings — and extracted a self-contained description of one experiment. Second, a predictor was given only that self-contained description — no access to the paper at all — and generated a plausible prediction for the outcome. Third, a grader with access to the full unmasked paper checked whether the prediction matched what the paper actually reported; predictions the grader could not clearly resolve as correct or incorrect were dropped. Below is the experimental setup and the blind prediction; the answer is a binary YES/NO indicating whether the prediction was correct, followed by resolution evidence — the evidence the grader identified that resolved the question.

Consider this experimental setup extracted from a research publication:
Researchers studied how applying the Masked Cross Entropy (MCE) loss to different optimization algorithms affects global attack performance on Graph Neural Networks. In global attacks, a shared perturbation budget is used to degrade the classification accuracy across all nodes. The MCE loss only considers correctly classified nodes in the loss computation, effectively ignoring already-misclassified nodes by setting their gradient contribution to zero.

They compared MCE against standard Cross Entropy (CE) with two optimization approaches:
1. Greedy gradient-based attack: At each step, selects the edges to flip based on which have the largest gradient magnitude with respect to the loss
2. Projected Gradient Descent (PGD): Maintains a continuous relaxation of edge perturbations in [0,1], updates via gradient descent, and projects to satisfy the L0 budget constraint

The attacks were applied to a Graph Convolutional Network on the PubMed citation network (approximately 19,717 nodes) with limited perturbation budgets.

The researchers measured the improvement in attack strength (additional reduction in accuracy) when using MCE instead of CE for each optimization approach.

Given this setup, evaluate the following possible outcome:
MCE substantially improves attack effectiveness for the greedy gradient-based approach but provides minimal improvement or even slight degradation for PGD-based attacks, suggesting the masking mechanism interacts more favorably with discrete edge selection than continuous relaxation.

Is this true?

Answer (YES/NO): YES